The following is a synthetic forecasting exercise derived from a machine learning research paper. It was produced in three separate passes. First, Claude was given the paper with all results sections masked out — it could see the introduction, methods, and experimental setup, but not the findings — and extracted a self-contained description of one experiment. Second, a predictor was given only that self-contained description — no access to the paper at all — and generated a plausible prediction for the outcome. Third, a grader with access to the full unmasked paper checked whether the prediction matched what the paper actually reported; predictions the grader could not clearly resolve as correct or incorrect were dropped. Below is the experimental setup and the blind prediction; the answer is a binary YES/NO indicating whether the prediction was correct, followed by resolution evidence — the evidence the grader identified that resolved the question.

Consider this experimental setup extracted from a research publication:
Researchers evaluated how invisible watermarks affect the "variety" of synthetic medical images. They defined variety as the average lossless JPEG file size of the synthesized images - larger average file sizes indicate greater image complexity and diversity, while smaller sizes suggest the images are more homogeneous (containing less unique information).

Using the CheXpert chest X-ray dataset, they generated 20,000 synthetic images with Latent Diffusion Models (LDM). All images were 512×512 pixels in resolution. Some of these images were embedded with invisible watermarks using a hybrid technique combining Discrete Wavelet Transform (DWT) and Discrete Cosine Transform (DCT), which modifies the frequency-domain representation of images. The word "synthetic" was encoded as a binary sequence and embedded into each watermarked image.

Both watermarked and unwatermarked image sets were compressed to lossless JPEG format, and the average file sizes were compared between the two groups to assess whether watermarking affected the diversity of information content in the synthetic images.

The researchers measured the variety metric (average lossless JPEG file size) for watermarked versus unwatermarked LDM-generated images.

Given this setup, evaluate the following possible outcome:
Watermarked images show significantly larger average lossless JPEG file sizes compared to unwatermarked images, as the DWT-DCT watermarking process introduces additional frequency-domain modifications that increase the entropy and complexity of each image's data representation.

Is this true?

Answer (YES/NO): NO